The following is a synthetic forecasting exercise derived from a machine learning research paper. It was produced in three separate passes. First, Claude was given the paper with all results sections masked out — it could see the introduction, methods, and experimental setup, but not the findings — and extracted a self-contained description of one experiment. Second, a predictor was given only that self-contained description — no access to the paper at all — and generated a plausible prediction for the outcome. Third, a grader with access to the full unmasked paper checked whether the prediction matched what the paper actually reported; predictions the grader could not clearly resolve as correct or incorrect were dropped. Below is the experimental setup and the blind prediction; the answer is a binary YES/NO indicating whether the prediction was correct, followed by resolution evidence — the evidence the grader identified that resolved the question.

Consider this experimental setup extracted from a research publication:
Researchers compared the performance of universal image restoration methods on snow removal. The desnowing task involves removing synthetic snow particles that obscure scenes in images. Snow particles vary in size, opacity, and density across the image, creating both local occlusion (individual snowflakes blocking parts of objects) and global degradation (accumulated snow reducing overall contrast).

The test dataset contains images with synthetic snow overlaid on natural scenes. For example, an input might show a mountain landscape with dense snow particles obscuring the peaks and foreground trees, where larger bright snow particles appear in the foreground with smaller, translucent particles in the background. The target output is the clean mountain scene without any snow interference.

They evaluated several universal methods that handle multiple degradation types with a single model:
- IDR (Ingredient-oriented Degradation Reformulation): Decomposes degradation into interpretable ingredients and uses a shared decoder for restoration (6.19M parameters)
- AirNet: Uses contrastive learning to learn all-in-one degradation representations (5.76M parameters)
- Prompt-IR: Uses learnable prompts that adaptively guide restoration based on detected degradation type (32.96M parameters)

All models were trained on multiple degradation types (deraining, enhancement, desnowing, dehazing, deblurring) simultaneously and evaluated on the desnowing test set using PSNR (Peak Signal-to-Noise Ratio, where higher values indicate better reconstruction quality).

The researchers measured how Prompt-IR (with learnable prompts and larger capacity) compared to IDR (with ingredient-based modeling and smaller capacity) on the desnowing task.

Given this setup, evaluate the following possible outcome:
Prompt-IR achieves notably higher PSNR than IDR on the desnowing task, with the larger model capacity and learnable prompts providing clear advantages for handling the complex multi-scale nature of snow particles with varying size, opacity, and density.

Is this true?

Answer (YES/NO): YES